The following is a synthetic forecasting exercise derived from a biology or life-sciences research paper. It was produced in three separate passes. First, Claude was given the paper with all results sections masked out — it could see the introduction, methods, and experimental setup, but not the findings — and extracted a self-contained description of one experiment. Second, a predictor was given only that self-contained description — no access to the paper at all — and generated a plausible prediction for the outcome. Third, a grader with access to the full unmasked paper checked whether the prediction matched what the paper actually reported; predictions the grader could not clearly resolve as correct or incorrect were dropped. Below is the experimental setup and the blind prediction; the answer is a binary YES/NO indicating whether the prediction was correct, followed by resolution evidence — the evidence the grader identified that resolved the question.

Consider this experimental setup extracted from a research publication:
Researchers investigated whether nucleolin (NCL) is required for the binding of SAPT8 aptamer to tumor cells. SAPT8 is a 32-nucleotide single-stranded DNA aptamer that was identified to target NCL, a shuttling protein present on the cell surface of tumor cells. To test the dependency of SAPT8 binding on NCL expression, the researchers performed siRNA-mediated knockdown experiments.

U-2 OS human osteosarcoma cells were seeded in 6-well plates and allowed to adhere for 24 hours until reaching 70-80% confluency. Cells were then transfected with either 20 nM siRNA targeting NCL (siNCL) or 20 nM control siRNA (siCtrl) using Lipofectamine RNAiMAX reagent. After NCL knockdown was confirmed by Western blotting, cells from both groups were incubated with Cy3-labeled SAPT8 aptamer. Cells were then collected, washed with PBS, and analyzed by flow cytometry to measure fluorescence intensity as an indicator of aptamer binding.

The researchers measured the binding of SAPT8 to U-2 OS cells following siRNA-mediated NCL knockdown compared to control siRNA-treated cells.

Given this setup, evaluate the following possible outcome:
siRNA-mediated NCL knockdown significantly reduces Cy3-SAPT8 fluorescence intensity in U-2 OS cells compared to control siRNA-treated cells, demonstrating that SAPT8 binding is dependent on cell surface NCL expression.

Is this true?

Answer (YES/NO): YES